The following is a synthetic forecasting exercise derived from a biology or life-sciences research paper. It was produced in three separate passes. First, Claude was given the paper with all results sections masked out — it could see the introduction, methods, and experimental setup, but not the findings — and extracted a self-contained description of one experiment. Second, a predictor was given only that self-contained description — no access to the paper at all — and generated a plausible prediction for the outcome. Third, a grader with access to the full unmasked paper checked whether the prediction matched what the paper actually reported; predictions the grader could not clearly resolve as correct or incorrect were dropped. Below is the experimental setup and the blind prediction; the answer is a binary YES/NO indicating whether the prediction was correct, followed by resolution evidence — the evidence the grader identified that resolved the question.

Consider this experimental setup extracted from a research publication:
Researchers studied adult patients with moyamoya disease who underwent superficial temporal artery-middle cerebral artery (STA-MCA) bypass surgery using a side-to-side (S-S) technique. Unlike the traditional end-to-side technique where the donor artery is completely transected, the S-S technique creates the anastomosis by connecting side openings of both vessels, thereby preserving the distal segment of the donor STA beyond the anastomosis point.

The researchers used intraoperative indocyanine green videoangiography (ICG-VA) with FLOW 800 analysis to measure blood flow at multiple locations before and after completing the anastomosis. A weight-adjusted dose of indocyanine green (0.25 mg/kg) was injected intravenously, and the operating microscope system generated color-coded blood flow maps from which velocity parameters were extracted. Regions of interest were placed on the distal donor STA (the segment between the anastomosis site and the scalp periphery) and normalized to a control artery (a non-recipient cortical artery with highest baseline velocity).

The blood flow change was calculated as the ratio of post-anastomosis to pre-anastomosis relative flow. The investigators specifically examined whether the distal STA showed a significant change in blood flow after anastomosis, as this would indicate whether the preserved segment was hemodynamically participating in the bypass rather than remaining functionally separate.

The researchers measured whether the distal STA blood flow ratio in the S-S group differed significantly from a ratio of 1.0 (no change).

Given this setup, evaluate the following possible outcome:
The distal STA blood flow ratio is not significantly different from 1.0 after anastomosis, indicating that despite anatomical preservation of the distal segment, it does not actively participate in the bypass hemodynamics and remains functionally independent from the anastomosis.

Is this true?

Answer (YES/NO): NO